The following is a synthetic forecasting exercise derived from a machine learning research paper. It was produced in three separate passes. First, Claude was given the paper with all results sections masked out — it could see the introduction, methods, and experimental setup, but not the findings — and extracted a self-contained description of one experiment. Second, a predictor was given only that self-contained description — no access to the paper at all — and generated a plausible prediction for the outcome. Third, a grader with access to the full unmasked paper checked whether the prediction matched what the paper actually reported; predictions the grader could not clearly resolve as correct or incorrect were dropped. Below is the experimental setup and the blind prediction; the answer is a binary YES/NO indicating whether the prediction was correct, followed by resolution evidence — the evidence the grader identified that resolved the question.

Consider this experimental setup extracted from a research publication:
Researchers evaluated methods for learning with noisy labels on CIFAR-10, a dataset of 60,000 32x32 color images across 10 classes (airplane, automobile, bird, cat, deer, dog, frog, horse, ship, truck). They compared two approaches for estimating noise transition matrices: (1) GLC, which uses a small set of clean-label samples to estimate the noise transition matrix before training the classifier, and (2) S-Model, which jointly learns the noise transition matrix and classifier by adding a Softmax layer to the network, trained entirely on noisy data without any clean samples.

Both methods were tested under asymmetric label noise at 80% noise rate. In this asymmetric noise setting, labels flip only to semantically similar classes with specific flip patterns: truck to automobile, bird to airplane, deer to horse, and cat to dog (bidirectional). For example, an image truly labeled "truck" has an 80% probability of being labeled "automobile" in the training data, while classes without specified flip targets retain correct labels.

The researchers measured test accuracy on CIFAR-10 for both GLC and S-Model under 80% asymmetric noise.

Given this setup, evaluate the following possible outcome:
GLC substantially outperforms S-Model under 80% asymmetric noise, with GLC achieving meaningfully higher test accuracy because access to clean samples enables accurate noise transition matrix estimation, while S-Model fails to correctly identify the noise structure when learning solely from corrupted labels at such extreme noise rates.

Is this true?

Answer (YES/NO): YES